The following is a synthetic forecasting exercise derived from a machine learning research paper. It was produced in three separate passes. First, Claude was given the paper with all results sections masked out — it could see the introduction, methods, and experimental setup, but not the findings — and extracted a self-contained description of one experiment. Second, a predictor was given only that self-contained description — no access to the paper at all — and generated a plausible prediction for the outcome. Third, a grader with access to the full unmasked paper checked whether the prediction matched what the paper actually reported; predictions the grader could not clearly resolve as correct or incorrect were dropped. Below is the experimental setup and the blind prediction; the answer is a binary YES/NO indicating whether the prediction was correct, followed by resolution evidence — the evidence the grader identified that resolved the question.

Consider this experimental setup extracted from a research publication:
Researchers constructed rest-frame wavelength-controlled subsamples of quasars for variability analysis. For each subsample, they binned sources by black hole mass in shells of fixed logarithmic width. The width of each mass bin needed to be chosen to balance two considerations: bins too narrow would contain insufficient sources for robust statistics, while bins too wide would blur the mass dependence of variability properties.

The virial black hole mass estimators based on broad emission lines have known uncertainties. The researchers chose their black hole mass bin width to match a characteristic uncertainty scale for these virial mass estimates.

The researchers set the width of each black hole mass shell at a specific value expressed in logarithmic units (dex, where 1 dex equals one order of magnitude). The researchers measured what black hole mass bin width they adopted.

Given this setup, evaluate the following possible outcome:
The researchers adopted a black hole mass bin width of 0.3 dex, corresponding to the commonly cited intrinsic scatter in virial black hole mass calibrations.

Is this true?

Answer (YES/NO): NO